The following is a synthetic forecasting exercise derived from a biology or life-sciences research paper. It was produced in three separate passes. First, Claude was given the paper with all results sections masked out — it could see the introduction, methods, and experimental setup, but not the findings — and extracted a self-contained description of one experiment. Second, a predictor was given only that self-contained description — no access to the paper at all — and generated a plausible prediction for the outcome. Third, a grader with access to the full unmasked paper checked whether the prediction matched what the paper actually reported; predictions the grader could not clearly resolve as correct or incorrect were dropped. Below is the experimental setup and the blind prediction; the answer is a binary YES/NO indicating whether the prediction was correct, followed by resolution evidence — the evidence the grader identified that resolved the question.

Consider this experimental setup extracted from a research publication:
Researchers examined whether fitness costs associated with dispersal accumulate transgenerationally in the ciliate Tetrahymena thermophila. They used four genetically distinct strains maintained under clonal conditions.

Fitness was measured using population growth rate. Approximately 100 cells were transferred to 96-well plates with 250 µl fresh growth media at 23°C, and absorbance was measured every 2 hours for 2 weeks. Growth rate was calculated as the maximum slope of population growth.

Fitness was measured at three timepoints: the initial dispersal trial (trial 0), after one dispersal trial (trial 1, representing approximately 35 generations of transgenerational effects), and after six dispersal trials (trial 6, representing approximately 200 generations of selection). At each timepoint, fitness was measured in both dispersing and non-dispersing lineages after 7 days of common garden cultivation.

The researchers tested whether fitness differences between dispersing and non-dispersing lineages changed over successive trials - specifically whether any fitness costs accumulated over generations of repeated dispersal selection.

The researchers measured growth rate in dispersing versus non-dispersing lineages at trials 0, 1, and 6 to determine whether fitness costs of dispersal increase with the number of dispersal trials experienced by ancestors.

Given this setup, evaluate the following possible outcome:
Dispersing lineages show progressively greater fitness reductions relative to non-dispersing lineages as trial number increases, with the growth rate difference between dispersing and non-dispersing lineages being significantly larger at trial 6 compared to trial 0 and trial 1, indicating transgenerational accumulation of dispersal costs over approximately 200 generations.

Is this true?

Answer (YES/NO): YES